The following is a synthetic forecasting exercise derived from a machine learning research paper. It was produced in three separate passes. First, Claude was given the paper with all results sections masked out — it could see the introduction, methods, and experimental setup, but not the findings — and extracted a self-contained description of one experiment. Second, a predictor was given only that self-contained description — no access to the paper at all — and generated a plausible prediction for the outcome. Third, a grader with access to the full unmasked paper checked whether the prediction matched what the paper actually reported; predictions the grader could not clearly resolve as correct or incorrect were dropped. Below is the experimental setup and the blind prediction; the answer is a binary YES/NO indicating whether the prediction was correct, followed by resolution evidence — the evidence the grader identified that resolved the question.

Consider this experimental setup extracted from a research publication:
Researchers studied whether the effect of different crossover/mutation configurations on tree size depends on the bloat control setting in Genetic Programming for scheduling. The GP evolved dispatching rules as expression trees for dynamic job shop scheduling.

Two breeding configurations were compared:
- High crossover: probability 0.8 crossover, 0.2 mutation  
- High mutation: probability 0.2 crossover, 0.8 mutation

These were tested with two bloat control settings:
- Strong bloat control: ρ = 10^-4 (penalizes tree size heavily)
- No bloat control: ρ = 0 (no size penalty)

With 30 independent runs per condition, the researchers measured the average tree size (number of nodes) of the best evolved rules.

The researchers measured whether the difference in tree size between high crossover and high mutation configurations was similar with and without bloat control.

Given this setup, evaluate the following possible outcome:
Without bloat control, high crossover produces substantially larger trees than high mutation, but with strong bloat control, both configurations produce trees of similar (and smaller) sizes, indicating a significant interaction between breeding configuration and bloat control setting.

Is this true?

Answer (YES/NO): YES